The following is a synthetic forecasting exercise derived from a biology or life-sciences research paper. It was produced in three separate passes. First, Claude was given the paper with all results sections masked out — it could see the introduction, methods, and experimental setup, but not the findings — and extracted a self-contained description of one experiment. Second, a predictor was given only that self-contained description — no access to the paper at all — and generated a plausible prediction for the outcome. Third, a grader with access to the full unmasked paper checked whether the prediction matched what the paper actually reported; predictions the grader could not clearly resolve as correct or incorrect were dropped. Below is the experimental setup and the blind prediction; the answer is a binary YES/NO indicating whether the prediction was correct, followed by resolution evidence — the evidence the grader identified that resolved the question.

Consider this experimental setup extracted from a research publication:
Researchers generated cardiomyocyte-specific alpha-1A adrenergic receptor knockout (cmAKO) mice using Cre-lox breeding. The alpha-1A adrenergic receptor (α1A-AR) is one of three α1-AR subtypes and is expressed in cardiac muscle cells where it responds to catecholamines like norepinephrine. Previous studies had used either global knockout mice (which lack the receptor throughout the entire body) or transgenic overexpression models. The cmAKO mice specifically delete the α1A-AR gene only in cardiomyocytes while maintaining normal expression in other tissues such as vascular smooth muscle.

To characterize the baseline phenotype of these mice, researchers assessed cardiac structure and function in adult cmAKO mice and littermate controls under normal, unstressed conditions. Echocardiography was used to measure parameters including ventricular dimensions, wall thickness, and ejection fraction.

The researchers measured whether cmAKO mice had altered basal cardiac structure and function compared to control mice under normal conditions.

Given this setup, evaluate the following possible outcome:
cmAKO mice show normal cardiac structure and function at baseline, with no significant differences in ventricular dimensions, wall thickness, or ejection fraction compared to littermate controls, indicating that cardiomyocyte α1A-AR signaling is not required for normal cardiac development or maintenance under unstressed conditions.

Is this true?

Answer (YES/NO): YES